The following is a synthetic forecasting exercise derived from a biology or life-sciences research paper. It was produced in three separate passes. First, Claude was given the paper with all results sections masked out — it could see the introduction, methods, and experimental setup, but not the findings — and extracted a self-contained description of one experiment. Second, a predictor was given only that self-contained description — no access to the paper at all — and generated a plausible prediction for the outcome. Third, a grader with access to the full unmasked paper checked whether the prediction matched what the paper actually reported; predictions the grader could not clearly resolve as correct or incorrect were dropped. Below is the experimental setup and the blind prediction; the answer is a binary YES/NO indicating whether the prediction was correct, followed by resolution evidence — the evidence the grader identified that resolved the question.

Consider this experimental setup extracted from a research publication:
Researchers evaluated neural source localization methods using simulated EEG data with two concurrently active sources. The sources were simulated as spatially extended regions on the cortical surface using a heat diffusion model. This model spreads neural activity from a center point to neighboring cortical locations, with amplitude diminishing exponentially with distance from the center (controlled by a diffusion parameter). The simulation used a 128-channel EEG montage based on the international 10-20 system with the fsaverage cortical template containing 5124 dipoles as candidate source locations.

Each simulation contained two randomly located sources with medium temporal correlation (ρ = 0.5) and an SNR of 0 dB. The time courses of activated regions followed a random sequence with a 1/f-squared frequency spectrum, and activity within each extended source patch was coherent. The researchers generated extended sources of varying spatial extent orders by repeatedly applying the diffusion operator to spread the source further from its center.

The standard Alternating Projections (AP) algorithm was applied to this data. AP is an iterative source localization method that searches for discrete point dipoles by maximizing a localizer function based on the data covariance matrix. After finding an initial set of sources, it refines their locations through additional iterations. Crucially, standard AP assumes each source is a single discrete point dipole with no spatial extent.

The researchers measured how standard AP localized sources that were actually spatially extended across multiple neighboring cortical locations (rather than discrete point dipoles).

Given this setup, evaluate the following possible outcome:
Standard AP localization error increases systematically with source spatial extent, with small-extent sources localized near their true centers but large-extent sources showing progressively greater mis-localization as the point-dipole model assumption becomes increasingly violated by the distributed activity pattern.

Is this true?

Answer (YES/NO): YES